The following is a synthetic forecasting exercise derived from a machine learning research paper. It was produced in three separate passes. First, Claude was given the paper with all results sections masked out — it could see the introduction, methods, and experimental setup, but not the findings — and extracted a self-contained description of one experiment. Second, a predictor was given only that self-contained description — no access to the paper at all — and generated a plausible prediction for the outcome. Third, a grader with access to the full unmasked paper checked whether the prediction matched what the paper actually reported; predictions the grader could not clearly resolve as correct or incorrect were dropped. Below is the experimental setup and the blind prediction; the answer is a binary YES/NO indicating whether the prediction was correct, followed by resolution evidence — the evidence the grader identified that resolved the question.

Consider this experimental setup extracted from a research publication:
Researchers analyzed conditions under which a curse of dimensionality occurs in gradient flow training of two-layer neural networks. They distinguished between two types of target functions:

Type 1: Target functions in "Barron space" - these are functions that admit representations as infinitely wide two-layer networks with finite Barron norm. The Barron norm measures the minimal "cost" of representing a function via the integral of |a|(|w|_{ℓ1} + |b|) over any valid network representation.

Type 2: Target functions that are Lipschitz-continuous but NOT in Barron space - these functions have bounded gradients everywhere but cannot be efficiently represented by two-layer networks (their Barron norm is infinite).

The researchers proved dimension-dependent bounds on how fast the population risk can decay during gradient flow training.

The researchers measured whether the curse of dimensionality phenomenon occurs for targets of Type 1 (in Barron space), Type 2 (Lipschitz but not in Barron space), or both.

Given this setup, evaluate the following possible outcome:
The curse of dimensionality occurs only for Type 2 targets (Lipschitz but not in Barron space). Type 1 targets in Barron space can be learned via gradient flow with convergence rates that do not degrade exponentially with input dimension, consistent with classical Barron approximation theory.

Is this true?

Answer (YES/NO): YES